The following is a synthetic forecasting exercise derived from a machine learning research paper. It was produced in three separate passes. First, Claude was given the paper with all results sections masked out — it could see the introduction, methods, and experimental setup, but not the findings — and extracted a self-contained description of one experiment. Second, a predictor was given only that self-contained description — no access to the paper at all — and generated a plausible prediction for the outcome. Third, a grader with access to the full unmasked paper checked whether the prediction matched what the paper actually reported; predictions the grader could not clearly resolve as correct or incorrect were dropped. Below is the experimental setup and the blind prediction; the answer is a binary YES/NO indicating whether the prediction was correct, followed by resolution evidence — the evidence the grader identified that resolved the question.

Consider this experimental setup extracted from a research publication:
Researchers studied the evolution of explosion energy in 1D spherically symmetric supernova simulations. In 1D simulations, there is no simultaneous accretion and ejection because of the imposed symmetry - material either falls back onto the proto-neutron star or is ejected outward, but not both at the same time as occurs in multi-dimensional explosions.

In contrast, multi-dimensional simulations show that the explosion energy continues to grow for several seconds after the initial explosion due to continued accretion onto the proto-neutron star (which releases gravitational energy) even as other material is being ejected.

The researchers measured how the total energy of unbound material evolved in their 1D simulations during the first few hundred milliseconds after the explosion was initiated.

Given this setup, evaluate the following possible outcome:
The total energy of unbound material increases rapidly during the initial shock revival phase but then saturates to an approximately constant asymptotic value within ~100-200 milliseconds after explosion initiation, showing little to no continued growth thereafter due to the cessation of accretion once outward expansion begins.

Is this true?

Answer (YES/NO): NO